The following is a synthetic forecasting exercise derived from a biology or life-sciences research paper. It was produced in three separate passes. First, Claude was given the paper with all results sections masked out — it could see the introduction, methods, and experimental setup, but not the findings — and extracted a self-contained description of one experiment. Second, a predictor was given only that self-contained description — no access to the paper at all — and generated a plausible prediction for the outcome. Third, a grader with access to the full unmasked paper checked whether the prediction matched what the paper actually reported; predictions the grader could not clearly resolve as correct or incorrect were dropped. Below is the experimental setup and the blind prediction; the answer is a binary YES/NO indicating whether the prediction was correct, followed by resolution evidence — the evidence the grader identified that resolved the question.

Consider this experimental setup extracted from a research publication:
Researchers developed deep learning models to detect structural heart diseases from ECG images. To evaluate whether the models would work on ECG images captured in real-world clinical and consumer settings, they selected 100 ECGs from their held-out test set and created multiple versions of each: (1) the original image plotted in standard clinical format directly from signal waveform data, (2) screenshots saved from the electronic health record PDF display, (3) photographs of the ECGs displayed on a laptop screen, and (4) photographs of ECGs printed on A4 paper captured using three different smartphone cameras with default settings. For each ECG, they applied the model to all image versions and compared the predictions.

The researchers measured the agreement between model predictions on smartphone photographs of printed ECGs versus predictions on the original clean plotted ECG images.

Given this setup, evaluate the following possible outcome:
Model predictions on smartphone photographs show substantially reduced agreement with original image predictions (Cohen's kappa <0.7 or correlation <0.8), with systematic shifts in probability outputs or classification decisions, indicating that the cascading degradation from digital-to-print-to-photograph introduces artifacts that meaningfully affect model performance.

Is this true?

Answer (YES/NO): NO